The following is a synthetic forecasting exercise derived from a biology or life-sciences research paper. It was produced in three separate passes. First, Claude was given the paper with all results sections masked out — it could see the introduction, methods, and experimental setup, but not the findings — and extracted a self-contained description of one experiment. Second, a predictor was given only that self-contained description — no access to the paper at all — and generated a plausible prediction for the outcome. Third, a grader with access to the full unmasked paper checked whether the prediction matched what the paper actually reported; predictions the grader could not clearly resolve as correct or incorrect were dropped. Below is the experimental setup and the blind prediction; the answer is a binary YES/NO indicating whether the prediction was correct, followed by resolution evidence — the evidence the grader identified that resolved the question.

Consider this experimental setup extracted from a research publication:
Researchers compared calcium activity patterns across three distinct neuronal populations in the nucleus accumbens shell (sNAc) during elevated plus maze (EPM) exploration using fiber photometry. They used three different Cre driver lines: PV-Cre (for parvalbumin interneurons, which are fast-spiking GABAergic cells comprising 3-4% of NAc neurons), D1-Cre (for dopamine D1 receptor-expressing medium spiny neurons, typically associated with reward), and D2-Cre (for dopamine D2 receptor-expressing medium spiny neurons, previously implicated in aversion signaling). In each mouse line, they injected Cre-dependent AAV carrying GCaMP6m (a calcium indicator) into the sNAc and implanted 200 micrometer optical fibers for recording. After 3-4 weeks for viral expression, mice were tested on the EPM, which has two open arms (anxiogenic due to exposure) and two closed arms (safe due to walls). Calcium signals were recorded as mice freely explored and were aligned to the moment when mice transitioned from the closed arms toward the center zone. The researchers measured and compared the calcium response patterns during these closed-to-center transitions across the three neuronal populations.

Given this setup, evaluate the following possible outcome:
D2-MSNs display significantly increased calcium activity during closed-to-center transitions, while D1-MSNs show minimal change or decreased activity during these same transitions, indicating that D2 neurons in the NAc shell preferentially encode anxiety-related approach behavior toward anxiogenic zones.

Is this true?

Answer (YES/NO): NO